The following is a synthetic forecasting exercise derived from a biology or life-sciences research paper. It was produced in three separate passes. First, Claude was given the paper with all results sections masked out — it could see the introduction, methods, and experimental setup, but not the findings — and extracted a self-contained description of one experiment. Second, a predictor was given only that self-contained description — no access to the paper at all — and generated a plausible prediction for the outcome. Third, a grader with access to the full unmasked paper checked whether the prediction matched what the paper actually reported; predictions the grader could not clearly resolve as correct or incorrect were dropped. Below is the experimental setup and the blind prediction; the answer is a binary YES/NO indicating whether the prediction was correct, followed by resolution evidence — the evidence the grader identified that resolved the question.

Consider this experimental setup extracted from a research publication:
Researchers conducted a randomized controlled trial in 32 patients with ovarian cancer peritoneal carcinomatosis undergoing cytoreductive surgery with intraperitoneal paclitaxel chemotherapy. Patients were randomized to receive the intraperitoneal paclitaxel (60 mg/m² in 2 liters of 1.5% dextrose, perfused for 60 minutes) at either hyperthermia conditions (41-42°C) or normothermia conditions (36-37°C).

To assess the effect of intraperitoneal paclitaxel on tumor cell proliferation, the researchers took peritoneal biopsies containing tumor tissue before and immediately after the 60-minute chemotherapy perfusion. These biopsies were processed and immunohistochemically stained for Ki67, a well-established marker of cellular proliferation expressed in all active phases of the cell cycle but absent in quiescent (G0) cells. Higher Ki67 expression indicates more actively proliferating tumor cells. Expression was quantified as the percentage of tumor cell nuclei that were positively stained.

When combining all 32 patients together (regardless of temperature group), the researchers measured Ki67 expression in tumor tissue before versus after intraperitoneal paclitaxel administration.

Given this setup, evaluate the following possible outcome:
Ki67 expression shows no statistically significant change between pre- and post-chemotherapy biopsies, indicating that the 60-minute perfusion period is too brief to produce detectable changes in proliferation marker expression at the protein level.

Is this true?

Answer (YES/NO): NO